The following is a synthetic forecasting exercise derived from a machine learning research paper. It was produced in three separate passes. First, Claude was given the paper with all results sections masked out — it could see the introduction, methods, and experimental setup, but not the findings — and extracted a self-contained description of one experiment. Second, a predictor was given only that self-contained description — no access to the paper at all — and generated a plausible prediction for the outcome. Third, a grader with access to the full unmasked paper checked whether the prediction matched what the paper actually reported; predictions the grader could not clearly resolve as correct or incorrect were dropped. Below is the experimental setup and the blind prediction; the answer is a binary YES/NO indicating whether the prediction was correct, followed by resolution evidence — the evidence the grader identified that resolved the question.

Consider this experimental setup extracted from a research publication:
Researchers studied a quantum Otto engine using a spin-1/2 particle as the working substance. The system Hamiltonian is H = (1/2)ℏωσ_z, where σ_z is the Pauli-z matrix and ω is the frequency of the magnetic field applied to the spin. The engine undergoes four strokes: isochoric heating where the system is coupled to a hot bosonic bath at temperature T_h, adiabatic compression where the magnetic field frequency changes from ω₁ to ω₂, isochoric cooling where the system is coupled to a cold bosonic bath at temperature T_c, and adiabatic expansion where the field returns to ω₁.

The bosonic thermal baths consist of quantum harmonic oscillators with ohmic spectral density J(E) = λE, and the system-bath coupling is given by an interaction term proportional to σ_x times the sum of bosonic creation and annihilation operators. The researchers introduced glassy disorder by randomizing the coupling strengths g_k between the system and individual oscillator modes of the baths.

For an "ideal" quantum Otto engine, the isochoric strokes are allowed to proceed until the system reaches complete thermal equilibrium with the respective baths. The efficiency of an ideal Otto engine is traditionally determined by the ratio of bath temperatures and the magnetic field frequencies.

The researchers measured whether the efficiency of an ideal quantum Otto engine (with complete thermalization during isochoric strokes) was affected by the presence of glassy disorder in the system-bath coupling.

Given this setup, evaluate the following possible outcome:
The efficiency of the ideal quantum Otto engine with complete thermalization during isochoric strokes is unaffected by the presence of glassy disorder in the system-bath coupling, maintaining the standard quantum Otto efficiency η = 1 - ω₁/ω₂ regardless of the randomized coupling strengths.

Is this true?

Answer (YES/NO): NO